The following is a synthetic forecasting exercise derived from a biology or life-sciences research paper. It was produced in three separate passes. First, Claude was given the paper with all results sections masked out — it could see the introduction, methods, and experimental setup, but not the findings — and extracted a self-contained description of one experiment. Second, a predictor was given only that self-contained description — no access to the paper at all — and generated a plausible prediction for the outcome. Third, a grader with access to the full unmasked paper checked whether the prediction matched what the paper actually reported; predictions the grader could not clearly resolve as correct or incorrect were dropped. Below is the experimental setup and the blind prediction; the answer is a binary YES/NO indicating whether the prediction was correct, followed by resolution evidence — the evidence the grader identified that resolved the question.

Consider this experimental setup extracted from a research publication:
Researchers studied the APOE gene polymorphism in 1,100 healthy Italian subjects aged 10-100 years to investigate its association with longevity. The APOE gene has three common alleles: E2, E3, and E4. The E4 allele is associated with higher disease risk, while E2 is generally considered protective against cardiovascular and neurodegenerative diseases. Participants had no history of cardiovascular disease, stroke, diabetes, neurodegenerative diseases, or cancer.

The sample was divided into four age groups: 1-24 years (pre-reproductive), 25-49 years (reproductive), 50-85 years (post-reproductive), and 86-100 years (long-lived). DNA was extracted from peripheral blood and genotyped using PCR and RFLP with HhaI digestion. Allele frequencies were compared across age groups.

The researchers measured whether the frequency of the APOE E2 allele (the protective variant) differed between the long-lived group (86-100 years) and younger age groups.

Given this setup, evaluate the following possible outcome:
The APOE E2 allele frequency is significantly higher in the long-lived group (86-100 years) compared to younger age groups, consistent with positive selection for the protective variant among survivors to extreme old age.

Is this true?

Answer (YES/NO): YES